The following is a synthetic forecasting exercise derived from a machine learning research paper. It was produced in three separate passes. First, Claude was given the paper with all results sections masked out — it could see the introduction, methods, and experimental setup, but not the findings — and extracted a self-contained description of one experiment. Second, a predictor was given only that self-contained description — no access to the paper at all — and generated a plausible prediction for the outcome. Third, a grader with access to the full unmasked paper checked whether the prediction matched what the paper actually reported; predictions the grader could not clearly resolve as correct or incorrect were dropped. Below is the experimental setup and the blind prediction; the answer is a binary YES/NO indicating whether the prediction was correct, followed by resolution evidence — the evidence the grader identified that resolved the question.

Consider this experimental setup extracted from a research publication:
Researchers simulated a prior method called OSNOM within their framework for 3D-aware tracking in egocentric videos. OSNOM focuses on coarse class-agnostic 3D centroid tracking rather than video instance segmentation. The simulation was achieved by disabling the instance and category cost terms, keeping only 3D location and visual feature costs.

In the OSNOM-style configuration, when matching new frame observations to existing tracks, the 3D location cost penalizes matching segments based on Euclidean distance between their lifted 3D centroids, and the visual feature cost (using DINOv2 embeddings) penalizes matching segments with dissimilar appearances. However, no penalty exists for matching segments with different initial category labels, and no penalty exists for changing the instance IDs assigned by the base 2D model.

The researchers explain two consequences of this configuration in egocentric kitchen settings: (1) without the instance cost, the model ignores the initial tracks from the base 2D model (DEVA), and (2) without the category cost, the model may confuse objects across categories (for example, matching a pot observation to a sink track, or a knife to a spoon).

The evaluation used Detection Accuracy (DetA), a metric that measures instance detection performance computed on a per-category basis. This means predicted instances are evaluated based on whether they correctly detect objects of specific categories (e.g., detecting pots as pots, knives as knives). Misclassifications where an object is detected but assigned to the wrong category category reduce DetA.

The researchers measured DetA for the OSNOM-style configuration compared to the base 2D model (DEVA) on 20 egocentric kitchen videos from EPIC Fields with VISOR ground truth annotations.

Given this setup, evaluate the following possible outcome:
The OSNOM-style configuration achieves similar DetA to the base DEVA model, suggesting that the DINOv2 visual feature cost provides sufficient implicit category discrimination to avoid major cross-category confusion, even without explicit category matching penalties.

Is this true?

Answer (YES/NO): NO